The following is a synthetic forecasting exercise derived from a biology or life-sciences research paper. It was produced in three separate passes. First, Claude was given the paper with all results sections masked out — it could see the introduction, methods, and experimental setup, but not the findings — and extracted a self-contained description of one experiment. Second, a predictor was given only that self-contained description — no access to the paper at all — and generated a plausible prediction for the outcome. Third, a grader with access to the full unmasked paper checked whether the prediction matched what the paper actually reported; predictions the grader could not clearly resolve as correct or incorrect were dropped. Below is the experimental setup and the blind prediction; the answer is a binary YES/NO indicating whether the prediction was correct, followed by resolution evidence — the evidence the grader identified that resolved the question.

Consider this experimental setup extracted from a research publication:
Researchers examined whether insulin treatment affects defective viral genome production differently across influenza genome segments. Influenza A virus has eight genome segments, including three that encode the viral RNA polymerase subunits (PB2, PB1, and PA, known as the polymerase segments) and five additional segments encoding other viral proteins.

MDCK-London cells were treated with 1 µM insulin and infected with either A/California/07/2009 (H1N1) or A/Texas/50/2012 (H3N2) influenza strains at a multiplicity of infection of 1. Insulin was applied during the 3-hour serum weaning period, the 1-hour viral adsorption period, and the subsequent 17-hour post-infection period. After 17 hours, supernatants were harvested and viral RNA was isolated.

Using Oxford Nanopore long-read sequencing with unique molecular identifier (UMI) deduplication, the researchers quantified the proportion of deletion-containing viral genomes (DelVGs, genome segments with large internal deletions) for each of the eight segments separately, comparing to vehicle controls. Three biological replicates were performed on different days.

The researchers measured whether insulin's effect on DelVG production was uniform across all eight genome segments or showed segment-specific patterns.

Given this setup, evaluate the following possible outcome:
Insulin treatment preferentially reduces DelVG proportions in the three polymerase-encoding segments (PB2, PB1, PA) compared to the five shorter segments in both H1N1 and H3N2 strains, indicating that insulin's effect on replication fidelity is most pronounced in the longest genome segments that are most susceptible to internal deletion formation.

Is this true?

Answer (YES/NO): NO